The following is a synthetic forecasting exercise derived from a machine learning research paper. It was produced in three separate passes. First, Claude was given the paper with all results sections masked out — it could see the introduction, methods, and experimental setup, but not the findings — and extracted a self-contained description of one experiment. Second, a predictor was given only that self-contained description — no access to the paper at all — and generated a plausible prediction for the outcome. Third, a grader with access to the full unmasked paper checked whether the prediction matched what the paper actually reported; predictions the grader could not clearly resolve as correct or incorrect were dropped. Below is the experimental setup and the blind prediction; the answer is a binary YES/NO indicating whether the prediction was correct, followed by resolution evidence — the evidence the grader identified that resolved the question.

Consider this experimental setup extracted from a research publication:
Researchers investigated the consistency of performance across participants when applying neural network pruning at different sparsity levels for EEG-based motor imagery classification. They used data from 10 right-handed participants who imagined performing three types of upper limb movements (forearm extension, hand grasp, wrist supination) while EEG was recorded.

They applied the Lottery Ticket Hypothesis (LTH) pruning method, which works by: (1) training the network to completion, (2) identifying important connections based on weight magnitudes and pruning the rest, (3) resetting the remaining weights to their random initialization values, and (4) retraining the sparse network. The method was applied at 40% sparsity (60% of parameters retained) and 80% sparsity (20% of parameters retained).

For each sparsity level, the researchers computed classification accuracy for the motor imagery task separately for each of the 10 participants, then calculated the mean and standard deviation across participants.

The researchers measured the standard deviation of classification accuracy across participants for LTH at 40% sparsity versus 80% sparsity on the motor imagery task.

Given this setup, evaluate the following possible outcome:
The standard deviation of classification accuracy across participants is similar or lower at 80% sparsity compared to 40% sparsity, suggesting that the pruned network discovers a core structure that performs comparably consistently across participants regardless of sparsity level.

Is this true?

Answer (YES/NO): NO